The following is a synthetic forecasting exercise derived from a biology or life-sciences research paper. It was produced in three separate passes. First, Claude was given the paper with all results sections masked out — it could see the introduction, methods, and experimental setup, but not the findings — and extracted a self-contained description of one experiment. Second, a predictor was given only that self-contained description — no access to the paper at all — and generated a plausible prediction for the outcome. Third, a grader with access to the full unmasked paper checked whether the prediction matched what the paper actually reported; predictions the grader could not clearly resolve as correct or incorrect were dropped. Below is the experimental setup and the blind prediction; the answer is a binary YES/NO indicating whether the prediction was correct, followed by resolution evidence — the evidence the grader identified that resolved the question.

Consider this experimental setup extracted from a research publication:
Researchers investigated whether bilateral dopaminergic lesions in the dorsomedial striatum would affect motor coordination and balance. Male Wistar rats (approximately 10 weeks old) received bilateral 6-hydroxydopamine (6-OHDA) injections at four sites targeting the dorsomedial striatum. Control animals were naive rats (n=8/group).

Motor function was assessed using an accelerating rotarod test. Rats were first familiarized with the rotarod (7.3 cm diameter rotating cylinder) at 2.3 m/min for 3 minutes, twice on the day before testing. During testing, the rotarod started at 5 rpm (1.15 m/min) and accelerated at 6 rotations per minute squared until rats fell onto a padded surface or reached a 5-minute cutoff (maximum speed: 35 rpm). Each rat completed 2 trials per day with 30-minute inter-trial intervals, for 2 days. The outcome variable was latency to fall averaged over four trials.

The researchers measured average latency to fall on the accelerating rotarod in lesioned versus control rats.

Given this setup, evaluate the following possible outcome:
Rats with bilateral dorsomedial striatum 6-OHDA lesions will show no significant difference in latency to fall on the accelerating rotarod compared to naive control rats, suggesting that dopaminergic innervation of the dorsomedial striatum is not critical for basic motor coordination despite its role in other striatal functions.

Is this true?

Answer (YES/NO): YES